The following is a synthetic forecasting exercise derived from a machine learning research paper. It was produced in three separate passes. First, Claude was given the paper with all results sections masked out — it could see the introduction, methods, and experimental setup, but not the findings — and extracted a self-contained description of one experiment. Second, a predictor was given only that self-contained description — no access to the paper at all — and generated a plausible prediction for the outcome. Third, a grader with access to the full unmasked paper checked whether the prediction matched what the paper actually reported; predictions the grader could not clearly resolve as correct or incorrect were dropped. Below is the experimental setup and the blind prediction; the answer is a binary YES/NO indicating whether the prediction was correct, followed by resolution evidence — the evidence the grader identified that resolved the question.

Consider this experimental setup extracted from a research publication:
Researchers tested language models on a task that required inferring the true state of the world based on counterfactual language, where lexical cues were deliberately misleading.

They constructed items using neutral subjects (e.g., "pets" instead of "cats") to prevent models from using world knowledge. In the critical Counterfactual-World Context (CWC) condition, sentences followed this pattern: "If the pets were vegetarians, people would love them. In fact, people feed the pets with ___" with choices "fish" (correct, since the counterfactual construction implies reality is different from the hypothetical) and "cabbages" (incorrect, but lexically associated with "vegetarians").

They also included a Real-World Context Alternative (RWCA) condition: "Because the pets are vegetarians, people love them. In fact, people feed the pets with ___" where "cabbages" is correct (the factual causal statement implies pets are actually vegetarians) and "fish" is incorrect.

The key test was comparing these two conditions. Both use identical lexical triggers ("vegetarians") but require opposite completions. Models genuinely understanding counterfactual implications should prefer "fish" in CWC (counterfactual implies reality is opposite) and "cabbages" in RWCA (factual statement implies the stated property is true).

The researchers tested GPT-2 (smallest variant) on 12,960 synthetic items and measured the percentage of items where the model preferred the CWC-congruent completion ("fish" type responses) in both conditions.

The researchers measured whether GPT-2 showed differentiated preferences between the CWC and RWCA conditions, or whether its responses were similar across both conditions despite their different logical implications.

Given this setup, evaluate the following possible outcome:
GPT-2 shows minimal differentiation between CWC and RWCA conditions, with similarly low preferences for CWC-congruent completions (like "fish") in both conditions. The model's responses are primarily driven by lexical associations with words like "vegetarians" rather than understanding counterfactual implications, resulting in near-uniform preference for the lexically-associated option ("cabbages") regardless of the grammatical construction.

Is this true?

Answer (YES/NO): YES